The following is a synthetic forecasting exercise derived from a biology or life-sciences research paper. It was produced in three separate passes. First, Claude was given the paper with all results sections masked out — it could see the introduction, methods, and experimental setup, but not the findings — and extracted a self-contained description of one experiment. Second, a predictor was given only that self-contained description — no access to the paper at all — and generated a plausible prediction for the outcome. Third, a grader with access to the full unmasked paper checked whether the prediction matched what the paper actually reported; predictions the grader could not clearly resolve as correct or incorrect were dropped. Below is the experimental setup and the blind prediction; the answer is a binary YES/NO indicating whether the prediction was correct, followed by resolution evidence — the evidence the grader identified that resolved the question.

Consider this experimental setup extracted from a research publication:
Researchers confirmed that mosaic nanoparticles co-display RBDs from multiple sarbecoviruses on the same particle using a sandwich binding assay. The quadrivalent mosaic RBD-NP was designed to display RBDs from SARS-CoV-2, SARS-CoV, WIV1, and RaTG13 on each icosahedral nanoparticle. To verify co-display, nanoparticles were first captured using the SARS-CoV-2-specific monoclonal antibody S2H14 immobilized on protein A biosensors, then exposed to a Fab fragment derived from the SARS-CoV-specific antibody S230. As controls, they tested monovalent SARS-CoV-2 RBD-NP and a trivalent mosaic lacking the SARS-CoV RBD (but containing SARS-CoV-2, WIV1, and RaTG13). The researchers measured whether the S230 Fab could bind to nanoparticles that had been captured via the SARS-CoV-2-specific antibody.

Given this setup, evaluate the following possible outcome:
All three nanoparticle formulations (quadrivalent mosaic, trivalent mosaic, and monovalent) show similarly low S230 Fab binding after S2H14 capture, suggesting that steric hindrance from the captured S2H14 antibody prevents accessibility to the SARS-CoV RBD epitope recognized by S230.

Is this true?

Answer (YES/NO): NO